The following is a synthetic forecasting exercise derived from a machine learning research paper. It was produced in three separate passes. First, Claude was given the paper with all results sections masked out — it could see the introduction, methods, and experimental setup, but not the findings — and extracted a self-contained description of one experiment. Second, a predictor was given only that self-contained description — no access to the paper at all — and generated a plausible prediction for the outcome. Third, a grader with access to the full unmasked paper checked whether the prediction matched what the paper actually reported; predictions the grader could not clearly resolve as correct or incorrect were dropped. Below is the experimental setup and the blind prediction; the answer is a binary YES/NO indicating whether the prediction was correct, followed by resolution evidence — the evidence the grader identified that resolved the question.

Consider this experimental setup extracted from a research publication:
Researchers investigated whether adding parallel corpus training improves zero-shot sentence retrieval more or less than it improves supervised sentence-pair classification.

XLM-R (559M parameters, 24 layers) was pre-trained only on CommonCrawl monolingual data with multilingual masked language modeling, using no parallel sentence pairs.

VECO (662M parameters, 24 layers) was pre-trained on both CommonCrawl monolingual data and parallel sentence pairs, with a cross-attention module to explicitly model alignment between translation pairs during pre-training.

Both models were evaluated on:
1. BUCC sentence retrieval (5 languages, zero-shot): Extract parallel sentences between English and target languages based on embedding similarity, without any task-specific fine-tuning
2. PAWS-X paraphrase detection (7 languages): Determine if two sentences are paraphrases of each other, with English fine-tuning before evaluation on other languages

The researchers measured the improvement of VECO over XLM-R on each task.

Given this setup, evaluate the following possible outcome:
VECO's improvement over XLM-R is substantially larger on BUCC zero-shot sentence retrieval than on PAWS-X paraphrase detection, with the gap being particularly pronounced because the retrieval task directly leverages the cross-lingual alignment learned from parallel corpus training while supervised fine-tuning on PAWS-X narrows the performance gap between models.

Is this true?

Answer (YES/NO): YES